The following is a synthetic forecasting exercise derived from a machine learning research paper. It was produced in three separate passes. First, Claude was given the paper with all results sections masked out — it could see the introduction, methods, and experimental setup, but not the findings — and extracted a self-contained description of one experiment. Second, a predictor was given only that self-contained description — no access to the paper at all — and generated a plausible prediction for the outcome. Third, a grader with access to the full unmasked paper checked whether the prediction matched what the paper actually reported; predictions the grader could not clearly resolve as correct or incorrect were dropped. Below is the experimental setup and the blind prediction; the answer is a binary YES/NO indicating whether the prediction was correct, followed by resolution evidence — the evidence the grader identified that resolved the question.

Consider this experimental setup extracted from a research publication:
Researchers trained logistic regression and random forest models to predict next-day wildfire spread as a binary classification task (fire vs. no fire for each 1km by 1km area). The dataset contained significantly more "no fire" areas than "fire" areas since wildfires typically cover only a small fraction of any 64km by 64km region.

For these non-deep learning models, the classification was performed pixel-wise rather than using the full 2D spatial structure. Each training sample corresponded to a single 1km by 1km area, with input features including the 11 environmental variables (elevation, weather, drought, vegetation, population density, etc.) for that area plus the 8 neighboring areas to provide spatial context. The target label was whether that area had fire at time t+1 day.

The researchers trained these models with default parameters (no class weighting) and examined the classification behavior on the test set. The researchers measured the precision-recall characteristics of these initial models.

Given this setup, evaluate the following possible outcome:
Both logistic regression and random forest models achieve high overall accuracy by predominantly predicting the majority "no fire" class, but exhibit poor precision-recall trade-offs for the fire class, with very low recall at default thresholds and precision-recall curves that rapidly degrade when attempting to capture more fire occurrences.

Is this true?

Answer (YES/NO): NO